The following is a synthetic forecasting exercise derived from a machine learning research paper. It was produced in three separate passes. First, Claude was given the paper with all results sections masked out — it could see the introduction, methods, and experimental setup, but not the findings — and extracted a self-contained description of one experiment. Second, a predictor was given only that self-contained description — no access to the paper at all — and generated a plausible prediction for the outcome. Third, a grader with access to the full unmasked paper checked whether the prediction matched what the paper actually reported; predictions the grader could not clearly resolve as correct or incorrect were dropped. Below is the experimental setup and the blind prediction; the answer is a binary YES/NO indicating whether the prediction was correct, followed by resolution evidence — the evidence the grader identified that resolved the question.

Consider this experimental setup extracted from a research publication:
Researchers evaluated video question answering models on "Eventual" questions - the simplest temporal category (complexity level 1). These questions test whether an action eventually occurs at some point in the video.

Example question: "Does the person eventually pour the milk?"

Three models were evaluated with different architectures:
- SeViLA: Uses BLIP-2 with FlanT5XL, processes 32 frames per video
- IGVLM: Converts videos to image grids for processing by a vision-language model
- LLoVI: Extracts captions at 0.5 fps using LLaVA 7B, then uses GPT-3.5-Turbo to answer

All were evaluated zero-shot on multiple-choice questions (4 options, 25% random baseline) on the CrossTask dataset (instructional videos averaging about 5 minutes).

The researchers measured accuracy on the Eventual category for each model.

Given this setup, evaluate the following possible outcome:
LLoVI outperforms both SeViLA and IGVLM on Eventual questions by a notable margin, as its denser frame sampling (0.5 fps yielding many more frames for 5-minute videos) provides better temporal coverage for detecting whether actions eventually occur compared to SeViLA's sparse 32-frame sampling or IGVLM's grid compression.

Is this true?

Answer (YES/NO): NO